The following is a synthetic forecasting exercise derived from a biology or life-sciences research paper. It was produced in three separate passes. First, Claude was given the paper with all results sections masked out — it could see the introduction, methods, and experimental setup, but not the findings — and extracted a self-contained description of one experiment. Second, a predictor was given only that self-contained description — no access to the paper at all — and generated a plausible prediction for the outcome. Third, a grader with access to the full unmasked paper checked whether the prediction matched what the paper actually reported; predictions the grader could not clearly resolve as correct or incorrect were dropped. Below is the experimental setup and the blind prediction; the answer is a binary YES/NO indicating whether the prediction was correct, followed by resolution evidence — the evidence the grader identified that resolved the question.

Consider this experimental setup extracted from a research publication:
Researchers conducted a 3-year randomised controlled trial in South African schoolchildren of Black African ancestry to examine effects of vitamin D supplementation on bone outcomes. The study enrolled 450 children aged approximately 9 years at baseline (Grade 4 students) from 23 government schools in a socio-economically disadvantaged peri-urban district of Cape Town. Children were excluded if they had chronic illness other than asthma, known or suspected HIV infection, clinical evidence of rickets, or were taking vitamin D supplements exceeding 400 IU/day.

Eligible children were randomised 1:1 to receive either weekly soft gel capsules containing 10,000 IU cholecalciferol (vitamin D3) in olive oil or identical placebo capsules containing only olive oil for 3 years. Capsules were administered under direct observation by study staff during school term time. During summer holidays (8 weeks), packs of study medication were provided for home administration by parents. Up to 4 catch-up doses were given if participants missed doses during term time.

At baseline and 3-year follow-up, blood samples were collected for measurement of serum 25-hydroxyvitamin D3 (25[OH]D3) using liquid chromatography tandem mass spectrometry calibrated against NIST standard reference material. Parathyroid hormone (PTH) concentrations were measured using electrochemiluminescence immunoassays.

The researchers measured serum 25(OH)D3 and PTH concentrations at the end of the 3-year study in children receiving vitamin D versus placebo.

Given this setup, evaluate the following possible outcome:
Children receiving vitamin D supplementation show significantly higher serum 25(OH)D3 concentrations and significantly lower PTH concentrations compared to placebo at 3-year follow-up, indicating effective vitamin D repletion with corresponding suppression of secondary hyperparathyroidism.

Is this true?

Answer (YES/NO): YES